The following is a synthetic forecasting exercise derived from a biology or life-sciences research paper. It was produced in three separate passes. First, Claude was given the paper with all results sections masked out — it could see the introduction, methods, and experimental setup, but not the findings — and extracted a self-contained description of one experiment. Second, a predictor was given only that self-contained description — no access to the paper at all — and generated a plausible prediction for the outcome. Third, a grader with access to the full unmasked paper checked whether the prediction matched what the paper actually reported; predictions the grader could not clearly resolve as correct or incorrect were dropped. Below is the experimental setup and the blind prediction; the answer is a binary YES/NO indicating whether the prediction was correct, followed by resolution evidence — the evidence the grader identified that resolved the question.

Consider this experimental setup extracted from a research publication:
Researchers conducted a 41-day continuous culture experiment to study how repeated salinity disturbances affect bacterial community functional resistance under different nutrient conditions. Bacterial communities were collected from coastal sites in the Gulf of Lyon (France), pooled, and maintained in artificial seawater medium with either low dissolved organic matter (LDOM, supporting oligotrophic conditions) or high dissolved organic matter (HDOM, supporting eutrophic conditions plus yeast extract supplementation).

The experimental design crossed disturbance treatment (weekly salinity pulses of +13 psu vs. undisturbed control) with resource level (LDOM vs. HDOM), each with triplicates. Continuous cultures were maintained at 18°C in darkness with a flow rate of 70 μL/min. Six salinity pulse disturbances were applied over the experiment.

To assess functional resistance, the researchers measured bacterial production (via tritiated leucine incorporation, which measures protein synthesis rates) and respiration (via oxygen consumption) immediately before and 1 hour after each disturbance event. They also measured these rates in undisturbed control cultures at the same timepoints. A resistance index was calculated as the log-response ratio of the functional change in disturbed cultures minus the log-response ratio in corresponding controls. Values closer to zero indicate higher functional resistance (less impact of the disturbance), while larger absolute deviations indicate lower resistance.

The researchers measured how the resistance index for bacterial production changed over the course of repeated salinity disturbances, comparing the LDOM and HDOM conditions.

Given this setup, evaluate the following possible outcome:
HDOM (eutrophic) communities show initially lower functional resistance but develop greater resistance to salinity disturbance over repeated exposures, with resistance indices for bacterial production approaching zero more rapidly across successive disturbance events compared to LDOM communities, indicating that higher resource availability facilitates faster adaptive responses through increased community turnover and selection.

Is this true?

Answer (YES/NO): NO